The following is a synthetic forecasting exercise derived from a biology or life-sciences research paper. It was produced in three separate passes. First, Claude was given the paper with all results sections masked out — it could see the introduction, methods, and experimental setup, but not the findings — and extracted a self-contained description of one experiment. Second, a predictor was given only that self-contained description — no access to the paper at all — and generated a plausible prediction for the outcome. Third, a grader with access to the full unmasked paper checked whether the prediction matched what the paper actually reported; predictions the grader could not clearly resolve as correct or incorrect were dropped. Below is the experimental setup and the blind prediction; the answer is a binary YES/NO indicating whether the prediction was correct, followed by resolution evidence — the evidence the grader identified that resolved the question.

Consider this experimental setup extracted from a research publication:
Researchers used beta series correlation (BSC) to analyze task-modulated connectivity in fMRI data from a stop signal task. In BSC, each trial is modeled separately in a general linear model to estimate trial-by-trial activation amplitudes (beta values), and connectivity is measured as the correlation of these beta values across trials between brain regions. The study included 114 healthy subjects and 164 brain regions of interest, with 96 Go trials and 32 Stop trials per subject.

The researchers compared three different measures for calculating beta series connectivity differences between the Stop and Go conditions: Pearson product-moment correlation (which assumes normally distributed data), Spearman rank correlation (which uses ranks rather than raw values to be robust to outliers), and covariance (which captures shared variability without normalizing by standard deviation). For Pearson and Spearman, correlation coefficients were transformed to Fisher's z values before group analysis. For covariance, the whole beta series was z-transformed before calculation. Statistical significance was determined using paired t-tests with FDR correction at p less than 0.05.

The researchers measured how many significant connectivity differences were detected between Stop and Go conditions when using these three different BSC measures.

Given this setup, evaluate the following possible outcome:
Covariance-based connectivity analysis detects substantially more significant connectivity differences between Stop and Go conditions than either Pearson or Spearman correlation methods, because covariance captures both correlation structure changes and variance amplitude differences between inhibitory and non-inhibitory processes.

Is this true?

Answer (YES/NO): NO